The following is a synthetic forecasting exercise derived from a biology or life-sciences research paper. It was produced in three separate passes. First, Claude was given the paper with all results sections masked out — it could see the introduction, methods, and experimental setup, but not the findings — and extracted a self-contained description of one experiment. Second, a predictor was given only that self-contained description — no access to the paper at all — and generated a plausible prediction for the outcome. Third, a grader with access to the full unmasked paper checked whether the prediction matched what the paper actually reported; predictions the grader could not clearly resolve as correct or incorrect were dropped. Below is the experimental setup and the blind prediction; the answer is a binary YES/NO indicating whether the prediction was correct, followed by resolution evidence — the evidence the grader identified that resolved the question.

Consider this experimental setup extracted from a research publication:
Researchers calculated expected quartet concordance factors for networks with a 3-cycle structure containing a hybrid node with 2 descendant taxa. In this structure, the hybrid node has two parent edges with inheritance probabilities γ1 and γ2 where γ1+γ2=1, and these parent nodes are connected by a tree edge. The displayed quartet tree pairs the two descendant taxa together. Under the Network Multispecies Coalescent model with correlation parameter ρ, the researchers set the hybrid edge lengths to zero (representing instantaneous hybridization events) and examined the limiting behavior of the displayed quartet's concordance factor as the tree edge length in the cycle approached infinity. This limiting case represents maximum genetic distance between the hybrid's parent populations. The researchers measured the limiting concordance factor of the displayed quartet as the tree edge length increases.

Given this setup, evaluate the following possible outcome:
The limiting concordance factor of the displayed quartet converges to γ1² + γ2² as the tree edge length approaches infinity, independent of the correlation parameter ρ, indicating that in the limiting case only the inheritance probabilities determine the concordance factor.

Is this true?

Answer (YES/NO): NO